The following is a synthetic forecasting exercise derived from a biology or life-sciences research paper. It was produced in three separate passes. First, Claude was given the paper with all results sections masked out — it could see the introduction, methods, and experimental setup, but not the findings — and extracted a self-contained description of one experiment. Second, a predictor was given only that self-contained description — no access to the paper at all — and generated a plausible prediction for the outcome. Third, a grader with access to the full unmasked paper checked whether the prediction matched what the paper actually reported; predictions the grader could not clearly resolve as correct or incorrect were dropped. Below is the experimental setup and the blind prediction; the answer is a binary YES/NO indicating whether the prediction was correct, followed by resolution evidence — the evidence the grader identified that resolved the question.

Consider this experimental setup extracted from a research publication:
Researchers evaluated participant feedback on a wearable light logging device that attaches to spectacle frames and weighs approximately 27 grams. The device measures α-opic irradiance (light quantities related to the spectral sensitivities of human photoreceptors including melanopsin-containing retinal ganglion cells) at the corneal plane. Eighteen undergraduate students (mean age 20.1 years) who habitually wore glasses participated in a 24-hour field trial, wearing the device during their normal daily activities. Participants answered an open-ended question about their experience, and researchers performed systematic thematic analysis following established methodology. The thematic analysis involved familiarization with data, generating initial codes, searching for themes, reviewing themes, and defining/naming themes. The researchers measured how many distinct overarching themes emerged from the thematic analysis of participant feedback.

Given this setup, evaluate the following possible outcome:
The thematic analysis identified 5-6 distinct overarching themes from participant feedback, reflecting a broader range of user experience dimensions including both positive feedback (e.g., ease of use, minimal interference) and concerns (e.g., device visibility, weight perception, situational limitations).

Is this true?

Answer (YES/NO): NO